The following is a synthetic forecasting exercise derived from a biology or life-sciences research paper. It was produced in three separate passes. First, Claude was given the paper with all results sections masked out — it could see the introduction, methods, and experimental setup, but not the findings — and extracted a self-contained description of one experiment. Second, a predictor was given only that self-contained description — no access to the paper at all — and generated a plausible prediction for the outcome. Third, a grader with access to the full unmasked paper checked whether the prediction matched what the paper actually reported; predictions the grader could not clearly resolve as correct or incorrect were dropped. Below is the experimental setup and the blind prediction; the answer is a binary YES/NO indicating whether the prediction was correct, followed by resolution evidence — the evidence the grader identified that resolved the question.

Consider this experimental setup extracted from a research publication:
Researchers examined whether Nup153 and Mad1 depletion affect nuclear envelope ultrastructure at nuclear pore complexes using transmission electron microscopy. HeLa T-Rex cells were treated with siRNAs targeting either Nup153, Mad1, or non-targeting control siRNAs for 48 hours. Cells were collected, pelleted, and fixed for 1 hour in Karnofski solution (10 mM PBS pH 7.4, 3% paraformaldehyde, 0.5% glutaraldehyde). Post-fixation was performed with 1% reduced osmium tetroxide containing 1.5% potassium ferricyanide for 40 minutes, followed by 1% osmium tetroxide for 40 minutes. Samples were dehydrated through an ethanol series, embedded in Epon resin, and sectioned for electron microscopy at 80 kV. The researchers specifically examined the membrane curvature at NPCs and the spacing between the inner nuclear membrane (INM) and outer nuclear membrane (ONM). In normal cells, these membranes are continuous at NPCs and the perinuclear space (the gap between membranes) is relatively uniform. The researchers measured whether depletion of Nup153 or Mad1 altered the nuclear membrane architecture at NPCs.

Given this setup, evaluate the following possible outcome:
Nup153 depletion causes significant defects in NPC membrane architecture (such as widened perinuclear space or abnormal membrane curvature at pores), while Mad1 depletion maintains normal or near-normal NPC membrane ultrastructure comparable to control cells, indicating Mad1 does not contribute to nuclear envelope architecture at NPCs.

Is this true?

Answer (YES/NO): NO